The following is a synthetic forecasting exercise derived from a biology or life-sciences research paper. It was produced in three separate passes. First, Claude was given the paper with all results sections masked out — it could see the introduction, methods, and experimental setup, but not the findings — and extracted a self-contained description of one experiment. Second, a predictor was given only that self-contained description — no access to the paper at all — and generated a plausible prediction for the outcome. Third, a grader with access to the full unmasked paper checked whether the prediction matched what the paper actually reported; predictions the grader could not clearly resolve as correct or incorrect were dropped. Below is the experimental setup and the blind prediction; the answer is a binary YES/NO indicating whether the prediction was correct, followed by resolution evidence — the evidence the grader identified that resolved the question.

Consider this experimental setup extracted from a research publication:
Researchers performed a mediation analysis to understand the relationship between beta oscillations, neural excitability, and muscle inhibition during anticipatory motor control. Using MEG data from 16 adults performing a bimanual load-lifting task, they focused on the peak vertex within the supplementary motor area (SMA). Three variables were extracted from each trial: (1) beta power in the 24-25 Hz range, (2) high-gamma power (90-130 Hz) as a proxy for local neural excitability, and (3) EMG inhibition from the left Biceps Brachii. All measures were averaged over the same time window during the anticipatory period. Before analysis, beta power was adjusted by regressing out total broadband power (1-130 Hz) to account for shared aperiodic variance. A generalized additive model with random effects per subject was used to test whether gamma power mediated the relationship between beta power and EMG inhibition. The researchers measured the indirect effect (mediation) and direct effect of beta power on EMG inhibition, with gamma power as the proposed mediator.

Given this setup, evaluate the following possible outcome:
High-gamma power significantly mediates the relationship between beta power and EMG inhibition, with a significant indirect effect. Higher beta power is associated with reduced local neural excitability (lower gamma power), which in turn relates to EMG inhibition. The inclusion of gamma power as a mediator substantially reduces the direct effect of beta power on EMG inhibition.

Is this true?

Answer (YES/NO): NO